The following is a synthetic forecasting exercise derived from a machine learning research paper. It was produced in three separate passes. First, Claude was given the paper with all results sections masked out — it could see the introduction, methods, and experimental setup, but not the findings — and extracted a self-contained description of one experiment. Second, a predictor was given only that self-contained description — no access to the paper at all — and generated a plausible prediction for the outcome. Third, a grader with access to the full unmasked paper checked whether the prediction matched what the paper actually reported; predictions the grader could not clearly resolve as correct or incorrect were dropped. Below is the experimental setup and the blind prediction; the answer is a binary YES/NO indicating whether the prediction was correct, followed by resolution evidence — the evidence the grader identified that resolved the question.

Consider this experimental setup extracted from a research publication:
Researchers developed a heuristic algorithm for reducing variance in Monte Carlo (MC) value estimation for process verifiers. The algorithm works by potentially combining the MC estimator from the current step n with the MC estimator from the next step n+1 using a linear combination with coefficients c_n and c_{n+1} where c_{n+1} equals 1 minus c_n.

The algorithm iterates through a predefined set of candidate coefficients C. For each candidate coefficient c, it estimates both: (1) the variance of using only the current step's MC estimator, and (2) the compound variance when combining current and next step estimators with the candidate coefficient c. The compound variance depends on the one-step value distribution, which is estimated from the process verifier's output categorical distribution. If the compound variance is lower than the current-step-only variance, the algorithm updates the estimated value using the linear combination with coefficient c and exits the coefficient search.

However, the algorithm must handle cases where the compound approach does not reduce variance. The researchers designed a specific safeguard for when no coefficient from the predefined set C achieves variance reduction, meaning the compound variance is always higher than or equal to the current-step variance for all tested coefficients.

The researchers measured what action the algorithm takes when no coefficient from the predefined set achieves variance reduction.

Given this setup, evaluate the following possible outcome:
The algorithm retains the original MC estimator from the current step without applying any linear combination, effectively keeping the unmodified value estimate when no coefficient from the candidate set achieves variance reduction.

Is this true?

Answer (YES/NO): YES